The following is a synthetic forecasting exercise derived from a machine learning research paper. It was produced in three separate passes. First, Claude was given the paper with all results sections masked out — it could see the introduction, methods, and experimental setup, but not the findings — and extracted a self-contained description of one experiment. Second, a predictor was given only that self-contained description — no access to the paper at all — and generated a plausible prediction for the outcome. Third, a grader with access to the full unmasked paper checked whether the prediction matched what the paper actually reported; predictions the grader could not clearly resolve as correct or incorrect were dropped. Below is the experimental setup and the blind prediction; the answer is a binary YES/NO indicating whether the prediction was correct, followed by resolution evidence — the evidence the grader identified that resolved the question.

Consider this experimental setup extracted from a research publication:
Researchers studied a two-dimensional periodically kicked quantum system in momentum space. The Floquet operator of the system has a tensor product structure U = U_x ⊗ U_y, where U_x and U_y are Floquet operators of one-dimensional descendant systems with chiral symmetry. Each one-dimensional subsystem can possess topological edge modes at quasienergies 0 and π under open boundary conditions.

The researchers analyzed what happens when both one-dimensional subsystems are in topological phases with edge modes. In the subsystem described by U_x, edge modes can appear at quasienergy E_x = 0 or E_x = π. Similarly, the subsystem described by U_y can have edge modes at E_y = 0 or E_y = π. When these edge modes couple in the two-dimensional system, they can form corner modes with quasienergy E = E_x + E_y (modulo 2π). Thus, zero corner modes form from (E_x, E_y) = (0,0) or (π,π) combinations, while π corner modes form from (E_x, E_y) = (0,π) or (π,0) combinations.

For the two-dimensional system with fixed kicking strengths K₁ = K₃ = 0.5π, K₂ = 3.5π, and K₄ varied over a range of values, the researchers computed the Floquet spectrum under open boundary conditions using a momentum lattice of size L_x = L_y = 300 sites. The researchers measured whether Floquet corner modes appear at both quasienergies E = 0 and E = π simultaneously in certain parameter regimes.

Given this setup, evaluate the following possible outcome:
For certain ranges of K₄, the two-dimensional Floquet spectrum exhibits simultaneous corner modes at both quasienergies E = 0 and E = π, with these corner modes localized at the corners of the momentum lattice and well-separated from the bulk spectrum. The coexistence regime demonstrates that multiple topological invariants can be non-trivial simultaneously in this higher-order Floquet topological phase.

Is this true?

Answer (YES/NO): NO